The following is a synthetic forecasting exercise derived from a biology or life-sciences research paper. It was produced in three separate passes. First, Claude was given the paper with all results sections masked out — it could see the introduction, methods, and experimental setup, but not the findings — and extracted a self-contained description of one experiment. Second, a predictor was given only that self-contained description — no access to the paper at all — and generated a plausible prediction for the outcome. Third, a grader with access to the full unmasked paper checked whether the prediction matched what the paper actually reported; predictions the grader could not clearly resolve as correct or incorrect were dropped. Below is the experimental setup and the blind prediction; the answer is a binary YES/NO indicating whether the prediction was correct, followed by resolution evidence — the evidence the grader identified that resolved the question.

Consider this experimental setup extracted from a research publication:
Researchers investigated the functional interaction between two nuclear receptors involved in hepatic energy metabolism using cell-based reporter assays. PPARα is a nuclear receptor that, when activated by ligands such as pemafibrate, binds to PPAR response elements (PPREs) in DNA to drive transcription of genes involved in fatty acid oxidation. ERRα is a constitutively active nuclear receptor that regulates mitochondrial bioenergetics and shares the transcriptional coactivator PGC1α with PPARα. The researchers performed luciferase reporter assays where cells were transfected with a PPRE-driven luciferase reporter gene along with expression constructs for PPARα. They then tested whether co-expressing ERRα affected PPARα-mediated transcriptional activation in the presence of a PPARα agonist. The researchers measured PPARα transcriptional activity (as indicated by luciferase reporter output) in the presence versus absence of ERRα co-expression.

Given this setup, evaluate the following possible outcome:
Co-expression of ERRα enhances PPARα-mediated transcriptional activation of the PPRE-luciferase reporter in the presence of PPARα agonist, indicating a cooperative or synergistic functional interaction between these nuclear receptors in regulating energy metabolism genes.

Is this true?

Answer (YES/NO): NO